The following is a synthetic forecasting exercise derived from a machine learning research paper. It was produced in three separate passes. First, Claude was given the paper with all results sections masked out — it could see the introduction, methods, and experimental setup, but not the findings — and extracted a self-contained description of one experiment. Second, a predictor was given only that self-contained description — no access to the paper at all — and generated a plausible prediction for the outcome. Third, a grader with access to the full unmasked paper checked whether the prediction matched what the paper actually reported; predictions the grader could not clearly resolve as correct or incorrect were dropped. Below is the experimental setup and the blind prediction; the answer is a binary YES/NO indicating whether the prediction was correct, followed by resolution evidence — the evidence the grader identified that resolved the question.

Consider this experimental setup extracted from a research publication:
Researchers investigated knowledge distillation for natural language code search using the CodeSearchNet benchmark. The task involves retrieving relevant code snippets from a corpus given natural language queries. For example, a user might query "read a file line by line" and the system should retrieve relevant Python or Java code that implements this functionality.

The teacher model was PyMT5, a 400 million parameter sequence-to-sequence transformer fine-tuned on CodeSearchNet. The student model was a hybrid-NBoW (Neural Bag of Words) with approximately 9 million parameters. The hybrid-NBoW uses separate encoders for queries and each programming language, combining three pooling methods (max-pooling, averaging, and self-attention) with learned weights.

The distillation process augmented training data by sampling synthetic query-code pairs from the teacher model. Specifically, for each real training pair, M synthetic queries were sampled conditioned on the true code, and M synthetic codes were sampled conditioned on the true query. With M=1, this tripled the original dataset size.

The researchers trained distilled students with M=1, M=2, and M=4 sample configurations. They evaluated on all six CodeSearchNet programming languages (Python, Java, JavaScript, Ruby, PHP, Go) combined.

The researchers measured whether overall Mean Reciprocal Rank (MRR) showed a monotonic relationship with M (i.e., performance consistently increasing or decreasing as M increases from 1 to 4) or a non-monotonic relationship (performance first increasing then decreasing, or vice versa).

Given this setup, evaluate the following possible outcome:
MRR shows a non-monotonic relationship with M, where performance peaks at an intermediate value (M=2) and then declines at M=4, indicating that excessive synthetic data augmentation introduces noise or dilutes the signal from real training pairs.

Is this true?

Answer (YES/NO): YES